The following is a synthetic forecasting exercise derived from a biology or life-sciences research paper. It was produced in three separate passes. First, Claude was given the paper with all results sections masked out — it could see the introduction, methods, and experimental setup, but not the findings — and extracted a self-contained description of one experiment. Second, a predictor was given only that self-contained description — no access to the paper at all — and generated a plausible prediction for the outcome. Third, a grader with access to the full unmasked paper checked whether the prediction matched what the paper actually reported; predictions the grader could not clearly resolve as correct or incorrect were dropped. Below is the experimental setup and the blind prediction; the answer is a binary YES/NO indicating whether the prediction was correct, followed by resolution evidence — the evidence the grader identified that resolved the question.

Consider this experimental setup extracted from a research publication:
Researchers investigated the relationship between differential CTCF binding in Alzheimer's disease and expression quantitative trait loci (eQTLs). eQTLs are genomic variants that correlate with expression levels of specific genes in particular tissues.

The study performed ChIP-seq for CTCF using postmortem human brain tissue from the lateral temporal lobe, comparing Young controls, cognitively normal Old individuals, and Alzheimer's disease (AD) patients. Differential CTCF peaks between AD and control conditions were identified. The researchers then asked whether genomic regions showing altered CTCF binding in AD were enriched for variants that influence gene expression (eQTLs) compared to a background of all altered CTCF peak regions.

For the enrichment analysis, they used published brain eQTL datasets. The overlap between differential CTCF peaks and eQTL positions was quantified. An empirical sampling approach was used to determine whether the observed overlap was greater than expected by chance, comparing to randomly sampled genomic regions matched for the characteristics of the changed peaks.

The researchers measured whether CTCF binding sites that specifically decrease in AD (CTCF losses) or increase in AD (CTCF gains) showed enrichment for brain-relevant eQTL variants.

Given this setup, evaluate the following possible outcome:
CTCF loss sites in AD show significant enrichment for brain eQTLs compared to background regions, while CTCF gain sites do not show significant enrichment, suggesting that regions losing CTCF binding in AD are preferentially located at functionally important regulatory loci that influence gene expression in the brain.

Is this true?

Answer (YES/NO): YES